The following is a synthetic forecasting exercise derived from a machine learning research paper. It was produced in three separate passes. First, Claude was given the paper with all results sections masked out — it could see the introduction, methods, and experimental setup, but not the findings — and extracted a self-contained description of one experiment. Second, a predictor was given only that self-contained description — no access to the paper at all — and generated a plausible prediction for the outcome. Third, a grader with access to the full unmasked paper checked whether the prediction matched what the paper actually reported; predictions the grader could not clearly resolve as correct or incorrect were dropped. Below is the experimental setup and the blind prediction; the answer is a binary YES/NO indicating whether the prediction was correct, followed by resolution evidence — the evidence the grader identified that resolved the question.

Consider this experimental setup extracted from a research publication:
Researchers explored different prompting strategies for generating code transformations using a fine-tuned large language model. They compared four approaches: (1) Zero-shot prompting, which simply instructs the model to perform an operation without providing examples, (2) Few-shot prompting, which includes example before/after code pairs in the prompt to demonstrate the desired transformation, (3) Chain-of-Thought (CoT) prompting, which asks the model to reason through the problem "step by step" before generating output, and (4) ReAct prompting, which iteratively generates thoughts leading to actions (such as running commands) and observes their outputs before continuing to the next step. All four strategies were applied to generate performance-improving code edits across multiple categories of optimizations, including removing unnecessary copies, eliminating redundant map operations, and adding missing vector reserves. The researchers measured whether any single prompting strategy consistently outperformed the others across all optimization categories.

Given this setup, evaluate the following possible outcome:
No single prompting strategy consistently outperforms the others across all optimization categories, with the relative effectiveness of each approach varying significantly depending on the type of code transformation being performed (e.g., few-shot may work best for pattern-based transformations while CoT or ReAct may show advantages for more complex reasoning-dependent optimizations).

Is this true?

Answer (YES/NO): YES